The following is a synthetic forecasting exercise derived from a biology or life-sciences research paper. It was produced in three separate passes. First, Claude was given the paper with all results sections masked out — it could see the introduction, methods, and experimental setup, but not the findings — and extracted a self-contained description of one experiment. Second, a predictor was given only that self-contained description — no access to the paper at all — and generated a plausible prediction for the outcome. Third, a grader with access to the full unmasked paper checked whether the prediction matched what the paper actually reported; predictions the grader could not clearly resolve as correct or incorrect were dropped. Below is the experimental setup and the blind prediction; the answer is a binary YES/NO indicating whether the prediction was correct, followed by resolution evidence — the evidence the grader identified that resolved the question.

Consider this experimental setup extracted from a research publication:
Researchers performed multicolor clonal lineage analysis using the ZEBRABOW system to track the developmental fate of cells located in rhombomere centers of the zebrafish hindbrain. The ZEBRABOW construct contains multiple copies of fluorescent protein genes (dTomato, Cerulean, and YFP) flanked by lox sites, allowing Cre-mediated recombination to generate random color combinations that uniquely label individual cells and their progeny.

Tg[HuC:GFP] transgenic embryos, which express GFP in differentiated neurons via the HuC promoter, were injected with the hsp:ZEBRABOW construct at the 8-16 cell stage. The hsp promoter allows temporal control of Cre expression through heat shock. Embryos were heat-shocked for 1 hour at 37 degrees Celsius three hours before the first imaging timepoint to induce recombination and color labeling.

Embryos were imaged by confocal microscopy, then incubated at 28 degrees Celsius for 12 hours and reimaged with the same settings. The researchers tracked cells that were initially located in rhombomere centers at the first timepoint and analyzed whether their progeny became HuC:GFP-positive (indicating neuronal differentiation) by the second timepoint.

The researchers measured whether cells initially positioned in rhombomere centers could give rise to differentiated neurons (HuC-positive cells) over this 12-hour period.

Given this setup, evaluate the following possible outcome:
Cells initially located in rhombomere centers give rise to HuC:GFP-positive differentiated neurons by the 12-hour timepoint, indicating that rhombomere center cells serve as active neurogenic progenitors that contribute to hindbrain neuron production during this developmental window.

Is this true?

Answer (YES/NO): YES